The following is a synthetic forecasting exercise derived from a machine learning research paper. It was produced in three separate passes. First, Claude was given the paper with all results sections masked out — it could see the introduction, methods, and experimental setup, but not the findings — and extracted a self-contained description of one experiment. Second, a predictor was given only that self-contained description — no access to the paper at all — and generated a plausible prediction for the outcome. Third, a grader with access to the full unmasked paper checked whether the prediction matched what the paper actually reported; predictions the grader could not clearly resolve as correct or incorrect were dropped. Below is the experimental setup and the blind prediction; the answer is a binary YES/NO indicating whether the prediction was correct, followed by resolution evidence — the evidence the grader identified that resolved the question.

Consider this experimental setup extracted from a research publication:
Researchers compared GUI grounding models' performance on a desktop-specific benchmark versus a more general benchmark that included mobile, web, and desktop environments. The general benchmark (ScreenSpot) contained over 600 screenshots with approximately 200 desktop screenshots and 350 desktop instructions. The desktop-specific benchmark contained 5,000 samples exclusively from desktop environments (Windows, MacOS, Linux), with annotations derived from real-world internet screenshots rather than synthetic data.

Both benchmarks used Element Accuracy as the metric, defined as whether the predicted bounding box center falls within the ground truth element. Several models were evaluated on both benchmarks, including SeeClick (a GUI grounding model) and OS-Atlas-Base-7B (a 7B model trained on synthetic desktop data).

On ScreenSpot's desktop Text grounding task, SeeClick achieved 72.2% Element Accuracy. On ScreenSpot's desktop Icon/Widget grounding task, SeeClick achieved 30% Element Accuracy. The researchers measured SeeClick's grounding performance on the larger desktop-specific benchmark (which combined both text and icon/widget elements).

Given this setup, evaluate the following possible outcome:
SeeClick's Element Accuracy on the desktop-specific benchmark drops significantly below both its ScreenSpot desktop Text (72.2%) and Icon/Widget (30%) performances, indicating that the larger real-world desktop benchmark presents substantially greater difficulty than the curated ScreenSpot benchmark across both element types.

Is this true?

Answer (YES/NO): YES